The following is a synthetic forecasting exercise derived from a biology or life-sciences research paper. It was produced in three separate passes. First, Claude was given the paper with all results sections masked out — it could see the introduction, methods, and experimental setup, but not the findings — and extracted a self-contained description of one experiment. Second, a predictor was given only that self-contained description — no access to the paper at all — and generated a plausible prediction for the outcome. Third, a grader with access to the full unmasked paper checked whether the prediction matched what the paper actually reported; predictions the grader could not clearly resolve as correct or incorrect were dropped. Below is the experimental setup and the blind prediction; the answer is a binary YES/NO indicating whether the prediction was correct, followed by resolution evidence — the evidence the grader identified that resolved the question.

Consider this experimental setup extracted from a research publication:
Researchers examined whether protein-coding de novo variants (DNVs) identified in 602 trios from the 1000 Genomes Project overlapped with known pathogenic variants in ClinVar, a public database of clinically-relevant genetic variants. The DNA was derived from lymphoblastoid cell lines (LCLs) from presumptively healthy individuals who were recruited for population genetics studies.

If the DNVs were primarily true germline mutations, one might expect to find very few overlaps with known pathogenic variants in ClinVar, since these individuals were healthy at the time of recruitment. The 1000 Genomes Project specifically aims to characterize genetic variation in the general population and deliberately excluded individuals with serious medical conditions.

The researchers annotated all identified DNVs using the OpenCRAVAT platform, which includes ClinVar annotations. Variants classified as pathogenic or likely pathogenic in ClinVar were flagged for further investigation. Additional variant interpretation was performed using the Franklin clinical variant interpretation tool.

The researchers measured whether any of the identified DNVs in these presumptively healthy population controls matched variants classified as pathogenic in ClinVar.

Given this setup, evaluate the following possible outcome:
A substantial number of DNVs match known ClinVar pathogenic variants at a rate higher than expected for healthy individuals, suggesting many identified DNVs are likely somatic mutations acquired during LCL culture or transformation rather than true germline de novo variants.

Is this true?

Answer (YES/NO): NO